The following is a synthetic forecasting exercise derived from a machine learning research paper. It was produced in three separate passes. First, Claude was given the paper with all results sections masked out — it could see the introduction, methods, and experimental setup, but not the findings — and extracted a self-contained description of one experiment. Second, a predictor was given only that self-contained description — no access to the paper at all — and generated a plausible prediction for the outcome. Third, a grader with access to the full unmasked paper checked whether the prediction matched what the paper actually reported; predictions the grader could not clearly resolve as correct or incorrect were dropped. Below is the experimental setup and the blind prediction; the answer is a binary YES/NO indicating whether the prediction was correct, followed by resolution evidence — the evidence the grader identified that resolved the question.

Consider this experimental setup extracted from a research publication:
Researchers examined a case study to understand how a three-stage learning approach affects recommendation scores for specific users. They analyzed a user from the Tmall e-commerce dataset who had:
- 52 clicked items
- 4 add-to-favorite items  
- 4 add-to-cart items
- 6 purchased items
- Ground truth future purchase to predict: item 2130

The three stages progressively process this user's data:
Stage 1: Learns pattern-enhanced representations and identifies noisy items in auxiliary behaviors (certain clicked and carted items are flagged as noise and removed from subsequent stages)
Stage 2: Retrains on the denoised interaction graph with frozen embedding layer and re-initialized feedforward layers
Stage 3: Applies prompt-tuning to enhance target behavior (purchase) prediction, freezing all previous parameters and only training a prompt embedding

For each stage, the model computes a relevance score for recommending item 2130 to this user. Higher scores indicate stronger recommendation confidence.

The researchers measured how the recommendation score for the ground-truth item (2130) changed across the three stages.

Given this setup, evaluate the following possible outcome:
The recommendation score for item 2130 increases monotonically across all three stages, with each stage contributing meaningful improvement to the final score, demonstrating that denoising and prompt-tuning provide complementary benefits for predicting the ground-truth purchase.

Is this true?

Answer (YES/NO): YES